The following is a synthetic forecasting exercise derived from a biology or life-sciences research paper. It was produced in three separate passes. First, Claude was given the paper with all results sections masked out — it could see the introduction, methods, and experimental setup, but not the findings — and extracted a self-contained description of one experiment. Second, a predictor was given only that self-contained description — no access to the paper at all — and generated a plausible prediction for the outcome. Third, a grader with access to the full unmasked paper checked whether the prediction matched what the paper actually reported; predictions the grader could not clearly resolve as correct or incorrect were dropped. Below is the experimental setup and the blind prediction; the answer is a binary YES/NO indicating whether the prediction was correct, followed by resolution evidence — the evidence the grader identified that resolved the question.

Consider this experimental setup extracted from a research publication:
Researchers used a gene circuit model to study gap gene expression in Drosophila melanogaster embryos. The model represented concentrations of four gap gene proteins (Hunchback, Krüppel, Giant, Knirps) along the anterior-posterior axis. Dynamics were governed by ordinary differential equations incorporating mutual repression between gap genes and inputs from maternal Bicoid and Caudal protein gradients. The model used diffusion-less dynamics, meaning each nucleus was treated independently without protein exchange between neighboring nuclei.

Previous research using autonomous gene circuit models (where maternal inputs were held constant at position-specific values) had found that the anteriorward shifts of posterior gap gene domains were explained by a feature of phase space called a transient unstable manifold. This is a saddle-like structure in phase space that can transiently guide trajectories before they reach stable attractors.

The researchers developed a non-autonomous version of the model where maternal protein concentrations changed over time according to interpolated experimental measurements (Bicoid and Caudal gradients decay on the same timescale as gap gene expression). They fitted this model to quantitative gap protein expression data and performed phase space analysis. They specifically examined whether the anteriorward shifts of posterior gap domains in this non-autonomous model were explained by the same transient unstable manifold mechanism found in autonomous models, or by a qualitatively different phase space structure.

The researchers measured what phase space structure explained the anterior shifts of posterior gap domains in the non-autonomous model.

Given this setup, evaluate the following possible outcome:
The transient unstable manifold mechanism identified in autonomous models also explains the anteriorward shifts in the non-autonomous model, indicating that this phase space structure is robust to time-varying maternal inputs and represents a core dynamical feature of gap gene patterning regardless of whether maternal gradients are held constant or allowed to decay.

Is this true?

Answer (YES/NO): NO